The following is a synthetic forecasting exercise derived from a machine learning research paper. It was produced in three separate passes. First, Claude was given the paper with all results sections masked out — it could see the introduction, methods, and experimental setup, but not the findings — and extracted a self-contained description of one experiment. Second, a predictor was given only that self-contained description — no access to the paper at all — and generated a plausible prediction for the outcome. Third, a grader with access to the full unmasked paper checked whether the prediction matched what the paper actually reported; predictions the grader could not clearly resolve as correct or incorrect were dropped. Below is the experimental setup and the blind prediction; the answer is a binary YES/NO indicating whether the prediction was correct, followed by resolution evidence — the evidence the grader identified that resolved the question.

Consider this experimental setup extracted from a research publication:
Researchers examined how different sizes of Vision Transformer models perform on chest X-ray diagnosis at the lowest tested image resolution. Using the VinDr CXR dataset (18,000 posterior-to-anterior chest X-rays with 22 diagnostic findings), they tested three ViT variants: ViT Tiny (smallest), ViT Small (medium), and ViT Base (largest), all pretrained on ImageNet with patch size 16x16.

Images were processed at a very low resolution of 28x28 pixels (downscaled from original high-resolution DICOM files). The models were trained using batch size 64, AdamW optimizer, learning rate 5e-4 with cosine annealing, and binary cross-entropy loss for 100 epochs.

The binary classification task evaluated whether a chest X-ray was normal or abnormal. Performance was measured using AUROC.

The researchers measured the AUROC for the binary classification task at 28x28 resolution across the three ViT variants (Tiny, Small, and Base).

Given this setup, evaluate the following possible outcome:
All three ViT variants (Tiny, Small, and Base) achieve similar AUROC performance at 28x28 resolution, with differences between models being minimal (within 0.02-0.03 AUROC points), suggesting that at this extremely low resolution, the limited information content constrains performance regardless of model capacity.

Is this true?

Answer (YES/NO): YES